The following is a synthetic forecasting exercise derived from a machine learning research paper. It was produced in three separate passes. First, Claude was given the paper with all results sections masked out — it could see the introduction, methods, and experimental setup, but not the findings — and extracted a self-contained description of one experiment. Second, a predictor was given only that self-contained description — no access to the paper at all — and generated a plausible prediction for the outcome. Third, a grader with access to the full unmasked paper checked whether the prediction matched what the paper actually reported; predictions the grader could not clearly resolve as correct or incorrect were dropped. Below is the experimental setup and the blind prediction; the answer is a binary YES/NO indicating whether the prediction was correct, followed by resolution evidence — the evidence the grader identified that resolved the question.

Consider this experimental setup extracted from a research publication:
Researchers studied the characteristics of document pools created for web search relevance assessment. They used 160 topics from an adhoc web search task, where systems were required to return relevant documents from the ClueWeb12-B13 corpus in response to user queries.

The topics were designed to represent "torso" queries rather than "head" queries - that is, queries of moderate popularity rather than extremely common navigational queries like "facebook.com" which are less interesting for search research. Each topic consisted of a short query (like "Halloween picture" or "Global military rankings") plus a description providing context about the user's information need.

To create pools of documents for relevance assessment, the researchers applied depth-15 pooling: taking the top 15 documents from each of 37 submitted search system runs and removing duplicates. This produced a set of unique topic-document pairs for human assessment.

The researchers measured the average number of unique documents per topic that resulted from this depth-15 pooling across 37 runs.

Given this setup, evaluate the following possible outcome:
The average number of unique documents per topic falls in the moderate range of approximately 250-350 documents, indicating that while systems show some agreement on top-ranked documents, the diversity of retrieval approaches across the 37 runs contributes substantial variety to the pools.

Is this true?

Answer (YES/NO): NO